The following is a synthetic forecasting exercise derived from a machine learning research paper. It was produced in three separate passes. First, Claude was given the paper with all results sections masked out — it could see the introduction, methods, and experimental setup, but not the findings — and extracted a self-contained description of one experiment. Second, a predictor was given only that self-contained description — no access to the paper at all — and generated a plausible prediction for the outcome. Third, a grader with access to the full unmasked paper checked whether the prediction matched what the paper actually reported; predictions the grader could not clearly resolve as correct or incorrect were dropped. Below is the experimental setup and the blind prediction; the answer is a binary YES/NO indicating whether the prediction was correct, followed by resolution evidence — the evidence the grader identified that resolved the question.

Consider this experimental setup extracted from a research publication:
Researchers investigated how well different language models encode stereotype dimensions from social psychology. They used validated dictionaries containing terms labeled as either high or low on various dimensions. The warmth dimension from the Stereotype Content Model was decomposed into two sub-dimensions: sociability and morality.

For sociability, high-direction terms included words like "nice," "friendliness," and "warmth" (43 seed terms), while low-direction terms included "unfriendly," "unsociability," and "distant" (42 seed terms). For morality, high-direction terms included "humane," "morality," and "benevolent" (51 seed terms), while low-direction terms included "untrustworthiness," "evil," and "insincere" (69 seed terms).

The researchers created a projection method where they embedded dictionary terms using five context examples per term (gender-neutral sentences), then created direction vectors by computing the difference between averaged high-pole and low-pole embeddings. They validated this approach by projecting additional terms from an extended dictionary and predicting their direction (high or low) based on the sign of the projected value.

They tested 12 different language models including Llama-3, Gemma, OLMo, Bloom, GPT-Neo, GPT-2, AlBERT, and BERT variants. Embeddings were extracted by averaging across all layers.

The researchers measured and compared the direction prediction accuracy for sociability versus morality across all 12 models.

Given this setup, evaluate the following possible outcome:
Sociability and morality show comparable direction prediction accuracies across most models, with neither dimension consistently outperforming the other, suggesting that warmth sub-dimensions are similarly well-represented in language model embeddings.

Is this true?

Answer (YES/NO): NO